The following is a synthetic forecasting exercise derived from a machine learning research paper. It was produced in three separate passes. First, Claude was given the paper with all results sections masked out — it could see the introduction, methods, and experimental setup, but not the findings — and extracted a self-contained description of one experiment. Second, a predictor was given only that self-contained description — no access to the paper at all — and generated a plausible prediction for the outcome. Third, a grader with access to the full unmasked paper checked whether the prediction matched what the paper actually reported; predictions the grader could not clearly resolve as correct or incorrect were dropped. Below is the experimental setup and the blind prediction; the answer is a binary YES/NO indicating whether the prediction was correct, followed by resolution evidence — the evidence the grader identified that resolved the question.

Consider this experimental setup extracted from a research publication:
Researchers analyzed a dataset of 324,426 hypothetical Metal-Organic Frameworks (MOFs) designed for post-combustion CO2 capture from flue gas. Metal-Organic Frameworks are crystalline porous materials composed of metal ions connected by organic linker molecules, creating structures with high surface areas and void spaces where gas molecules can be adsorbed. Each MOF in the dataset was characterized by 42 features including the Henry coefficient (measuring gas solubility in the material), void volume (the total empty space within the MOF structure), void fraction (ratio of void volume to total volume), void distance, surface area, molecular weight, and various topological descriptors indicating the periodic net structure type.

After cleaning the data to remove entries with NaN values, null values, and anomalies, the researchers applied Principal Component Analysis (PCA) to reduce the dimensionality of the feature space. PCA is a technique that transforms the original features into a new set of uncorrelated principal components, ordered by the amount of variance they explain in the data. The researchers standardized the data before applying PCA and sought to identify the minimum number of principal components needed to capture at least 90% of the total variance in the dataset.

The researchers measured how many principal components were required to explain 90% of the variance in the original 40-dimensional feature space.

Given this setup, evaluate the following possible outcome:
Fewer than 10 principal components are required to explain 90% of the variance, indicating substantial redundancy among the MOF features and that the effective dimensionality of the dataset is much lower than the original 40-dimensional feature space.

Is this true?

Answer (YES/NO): YES